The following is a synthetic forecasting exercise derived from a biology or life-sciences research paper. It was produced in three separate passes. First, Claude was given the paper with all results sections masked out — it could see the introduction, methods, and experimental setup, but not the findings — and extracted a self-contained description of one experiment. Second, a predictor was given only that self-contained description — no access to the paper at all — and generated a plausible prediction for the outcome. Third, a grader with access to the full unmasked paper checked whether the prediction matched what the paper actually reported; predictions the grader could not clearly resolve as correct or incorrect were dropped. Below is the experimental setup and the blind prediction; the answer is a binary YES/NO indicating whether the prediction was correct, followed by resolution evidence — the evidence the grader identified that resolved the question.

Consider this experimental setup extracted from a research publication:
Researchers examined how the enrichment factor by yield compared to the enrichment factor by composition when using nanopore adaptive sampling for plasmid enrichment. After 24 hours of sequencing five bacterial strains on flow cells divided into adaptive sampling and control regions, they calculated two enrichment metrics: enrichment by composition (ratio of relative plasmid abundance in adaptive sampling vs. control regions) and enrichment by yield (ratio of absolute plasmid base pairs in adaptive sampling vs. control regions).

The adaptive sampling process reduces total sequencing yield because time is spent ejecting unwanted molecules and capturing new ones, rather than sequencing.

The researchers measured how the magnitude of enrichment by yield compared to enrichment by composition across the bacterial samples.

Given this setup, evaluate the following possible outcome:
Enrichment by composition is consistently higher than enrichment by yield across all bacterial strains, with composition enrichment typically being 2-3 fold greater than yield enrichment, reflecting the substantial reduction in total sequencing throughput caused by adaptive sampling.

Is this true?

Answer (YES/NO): NO